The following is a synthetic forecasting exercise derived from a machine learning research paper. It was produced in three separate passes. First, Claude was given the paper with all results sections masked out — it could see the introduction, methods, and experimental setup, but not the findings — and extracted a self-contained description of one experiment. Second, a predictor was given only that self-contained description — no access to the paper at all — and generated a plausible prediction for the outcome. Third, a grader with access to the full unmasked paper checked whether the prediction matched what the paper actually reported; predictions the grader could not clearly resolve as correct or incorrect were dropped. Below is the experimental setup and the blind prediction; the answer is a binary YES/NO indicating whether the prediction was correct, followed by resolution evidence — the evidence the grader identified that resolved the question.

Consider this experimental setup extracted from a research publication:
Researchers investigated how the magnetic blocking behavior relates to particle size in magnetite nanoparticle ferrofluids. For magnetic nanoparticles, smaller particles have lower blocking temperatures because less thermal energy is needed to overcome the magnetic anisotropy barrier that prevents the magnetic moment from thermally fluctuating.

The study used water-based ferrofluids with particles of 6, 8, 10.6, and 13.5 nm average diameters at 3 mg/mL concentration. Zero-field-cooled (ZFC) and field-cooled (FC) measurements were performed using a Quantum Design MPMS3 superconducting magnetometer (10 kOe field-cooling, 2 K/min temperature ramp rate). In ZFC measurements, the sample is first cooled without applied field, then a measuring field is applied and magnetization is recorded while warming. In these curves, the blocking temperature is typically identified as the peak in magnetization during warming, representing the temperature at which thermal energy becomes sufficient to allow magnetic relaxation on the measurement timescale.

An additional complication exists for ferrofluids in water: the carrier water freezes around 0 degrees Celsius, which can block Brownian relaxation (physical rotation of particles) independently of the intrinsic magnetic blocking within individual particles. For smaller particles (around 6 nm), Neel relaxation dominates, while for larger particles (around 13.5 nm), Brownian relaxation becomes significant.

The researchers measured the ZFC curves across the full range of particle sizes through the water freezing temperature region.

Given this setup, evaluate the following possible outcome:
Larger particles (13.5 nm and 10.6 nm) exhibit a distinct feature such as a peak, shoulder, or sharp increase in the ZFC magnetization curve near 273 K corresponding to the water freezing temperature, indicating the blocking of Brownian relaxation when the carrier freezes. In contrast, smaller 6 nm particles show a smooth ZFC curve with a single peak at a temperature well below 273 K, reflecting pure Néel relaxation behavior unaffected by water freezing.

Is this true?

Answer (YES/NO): YES